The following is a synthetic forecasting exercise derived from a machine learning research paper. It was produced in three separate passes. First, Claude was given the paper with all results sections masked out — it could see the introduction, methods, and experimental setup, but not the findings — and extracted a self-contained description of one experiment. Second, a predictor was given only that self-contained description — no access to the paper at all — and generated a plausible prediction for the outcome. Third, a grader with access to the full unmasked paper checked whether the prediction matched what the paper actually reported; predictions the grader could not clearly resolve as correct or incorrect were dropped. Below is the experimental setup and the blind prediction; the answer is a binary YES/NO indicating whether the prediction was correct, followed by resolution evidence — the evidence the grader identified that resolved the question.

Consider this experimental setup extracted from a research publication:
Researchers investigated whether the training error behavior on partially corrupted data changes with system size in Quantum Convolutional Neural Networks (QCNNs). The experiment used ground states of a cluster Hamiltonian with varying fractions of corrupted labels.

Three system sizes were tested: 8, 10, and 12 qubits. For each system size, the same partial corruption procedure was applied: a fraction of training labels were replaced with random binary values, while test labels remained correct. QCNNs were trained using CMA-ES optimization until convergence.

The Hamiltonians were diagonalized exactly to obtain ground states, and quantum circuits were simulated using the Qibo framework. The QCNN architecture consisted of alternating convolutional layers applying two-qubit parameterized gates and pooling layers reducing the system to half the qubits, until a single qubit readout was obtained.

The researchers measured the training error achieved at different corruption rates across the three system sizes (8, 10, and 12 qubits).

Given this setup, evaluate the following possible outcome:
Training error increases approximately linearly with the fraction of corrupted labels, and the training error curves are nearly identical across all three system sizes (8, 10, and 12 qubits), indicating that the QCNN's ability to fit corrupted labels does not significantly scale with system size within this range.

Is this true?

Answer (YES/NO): NO